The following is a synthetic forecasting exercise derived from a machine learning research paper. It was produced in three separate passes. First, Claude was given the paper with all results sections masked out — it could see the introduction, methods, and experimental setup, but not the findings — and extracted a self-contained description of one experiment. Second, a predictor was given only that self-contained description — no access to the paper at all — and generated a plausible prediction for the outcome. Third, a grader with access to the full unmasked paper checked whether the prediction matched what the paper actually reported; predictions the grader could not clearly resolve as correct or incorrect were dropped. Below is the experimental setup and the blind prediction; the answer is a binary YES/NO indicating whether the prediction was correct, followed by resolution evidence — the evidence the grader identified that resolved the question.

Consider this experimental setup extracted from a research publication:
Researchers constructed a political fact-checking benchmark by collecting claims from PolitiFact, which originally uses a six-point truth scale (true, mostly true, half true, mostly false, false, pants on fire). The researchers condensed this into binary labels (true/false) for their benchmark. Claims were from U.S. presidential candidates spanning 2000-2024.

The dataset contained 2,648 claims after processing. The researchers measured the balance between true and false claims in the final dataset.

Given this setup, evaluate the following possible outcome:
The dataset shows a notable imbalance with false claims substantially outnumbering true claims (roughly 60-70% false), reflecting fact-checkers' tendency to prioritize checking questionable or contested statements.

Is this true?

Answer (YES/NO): NO